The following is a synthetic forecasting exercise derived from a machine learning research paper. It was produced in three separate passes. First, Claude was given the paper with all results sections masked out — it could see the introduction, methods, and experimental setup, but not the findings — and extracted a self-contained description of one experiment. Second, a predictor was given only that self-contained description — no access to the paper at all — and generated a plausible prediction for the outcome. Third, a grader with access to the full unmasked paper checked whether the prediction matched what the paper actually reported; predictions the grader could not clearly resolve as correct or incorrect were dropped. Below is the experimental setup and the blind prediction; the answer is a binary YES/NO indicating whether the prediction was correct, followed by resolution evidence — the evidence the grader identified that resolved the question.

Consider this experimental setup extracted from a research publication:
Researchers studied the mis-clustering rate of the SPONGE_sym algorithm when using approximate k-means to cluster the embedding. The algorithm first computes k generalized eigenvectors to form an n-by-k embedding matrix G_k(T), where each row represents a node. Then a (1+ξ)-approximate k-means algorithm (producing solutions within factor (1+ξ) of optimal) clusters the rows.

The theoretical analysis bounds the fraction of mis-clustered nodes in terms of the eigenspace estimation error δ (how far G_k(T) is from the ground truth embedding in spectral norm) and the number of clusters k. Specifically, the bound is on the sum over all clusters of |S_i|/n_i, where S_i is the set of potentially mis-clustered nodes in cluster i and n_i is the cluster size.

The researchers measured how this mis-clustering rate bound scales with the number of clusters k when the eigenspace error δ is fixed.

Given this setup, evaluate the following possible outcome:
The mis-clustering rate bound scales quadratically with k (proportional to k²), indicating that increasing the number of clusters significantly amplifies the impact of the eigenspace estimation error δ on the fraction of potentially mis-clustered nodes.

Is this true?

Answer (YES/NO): NO